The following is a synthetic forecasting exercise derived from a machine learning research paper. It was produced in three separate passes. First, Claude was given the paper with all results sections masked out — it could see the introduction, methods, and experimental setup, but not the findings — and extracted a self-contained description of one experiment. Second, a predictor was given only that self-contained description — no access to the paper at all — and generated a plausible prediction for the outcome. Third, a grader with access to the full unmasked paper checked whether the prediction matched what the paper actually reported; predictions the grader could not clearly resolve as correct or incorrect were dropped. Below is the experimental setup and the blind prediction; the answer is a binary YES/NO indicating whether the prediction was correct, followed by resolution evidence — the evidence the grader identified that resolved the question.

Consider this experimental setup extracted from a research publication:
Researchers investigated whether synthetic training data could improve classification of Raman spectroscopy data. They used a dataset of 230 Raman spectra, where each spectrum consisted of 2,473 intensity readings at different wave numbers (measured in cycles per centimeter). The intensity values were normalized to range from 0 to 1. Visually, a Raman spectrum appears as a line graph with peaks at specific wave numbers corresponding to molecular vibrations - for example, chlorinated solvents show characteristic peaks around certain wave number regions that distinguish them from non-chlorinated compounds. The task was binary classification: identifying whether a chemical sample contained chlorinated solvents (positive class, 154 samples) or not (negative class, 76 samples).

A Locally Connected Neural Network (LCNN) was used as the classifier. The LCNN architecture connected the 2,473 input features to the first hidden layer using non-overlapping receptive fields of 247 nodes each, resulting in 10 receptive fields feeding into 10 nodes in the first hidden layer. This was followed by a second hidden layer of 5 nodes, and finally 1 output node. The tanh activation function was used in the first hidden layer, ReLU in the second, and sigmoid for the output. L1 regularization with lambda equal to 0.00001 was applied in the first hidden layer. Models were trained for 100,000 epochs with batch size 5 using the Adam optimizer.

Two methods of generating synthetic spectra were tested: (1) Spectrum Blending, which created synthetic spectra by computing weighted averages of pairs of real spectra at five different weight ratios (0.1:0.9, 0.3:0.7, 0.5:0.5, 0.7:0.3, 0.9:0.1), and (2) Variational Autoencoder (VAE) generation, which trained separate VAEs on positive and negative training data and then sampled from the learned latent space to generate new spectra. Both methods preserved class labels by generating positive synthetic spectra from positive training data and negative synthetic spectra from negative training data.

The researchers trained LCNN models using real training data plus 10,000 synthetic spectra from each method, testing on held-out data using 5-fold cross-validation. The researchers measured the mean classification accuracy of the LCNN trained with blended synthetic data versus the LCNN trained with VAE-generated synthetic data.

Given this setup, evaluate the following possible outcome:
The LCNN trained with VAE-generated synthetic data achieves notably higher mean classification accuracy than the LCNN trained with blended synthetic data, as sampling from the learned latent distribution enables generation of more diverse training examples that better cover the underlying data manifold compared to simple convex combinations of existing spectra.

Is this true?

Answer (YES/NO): NO